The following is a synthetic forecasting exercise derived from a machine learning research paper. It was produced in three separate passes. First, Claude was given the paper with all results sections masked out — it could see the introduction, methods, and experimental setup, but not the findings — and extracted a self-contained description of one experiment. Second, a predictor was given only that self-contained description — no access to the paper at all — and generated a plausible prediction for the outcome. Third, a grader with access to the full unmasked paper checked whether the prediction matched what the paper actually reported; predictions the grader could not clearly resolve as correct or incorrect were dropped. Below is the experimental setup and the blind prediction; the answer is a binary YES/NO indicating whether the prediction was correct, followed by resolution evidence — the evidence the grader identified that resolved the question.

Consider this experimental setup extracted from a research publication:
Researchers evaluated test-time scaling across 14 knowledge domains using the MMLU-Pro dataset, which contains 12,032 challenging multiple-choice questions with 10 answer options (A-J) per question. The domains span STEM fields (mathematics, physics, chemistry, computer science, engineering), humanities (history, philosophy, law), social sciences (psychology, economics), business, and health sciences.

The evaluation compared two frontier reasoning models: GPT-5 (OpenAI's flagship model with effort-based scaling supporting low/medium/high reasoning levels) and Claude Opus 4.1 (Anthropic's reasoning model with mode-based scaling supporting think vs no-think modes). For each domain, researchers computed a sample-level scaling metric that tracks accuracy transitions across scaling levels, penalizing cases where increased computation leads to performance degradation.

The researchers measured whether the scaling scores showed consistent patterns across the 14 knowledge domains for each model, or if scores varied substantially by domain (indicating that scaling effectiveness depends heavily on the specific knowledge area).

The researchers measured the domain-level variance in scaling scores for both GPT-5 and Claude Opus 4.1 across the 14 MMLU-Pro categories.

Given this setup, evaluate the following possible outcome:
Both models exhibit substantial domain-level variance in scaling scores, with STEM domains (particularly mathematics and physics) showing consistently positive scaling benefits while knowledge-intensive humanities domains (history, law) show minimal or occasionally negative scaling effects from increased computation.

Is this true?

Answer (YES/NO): NO